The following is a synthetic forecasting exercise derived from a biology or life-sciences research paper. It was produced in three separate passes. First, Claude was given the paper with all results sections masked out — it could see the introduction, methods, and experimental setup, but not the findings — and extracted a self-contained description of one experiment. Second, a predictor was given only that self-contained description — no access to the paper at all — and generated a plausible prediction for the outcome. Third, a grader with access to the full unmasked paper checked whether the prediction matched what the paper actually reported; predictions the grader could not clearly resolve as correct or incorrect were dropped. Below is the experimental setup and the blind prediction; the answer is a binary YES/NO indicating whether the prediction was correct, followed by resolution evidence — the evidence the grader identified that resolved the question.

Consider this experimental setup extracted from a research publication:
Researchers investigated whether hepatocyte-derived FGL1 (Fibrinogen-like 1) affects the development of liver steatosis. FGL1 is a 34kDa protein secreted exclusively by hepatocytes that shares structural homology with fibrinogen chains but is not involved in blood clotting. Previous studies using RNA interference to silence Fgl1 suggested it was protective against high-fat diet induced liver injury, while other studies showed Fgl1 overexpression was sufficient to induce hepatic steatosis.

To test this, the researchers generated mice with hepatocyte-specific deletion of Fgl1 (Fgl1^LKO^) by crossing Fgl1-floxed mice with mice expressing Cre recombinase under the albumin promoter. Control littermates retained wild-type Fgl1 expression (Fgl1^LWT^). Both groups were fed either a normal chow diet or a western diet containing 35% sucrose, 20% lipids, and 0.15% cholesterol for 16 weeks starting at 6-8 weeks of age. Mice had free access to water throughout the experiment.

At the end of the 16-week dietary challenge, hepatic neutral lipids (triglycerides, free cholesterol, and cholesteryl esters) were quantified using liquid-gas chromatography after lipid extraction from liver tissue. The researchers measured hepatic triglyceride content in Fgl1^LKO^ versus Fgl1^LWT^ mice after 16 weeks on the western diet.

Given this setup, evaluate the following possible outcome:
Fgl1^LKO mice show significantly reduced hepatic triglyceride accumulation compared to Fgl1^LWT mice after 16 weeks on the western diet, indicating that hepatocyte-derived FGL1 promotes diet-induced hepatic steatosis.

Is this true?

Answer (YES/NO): NO